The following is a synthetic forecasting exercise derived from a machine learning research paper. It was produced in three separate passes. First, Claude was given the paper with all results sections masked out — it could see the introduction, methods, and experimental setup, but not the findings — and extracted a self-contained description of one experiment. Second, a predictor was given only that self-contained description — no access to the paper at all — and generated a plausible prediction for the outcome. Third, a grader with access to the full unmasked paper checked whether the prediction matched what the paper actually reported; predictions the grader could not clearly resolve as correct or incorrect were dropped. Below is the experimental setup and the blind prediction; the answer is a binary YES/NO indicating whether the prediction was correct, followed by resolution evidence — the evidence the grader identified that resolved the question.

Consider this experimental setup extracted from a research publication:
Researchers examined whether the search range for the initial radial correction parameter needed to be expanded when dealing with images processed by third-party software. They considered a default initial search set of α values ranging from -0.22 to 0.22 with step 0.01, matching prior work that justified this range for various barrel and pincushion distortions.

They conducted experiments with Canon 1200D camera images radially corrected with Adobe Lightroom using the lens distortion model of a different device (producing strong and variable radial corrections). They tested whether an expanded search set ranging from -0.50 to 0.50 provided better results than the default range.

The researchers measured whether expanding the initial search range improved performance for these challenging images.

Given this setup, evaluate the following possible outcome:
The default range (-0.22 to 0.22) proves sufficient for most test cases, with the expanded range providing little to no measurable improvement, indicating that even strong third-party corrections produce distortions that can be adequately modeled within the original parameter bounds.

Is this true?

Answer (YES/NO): NO